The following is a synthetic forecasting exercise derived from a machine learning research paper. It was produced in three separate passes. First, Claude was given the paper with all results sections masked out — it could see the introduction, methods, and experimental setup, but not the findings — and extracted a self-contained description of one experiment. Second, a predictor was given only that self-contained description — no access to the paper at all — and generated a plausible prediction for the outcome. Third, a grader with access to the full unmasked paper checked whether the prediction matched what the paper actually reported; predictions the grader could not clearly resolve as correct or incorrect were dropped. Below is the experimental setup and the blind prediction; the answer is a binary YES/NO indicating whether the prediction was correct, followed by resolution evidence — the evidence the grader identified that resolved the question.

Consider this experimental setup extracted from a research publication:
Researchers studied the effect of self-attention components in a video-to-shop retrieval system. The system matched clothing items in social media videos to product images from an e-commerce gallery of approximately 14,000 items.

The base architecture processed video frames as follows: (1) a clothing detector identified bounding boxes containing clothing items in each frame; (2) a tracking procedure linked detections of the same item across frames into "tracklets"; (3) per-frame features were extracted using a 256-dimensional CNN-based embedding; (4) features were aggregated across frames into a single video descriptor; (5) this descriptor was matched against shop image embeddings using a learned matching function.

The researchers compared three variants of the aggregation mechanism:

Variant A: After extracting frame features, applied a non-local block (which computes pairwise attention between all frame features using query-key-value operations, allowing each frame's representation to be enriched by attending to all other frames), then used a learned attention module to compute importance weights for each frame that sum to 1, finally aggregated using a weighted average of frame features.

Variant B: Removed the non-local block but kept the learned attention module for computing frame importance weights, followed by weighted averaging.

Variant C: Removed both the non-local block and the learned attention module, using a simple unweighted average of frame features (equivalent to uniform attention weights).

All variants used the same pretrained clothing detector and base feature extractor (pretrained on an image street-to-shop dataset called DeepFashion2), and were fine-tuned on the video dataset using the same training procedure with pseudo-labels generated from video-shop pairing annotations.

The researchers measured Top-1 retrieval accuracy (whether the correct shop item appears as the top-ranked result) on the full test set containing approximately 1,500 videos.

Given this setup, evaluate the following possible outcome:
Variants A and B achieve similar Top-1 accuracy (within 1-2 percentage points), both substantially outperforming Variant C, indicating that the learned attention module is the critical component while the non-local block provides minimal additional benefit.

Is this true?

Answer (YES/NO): NO